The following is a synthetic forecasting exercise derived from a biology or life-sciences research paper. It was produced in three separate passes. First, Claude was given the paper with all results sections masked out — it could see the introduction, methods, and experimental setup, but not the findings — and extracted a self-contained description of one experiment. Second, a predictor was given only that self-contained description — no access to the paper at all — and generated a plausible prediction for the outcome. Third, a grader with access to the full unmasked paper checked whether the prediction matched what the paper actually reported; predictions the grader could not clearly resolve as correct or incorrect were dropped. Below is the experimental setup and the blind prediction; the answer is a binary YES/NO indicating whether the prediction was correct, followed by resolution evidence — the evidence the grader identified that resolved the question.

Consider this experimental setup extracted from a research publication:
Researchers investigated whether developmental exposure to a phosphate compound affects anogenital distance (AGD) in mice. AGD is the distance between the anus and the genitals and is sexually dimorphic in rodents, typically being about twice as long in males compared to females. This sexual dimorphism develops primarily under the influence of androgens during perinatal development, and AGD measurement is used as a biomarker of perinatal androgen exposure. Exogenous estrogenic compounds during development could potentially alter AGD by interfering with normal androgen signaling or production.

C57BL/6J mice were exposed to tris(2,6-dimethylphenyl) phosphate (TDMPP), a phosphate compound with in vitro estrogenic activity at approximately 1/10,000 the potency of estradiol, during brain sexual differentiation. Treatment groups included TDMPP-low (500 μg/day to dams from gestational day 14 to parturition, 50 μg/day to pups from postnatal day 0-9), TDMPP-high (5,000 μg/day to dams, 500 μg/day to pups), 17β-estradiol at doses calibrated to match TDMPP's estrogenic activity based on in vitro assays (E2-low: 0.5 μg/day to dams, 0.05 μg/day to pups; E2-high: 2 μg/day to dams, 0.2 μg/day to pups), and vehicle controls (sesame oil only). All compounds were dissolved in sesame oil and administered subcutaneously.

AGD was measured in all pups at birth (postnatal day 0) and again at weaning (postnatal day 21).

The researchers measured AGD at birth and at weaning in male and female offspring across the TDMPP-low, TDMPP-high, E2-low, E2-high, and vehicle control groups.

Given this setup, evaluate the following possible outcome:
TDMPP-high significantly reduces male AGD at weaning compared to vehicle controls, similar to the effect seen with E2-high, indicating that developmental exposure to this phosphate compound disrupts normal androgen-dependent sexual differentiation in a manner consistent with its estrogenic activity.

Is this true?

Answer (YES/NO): NO